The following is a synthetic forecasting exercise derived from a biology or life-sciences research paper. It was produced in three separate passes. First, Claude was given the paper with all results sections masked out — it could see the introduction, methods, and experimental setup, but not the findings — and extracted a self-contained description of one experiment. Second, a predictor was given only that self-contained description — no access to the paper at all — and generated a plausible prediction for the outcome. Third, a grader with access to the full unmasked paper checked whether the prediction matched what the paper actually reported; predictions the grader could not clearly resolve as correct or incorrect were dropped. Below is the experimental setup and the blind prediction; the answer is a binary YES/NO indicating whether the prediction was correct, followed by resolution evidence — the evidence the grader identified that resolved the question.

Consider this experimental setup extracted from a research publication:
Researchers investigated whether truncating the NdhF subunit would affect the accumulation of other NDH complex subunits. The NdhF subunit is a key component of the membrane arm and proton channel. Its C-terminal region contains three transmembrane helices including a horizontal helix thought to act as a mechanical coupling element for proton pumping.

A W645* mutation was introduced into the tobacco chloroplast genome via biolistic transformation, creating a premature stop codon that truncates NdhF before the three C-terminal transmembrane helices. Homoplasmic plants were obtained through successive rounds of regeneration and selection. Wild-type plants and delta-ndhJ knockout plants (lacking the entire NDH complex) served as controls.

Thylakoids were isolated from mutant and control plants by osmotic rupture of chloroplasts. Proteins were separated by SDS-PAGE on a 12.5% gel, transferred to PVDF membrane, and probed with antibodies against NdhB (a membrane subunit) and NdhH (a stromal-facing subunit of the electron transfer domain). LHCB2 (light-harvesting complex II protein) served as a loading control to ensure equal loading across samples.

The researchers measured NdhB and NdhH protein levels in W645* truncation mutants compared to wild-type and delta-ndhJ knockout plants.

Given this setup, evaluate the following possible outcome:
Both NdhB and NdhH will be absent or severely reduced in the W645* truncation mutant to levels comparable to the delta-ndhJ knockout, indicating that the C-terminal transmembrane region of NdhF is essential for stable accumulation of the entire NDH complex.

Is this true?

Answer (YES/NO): YES